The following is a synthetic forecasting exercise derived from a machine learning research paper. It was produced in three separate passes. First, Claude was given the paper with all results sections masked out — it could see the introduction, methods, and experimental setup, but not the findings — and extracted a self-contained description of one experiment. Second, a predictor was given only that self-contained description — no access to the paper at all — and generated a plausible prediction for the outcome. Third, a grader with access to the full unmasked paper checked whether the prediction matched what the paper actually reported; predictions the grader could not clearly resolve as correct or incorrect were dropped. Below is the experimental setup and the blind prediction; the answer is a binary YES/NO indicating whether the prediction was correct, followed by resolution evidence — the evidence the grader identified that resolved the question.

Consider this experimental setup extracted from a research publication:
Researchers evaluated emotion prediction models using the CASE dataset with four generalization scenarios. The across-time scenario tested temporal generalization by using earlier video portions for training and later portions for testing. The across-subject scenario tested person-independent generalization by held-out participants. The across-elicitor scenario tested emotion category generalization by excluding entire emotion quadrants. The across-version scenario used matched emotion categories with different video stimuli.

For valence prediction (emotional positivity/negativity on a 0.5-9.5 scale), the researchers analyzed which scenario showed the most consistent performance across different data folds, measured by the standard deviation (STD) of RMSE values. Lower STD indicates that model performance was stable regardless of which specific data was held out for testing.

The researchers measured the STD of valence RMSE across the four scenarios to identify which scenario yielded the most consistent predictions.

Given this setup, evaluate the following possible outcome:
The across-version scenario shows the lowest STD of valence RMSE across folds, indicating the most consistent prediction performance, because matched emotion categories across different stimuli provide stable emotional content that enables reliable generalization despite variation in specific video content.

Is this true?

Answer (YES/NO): NO